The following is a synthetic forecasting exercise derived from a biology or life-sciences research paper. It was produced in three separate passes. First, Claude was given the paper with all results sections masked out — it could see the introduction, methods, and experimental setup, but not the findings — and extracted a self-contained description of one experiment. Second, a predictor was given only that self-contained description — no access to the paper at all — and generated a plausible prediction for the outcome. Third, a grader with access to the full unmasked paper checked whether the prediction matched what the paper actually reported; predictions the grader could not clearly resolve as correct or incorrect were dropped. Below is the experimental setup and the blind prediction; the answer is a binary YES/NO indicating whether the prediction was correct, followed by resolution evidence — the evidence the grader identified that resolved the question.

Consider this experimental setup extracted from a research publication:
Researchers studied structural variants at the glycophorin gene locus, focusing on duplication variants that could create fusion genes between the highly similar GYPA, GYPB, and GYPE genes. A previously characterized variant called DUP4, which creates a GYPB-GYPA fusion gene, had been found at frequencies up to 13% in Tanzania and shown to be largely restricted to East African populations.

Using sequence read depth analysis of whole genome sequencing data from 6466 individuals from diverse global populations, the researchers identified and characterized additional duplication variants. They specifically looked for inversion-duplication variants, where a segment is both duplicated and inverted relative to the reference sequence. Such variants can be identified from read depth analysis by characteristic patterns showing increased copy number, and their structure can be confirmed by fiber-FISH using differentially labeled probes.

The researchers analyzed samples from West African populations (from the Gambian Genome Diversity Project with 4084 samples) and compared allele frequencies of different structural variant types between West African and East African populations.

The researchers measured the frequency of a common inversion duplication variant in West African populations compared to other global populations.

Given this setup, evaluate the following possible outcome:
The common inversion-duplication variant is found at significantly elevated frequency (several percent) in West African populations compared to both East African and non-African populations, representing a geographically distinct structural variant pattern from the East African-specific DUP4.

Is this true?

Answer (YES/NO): NO